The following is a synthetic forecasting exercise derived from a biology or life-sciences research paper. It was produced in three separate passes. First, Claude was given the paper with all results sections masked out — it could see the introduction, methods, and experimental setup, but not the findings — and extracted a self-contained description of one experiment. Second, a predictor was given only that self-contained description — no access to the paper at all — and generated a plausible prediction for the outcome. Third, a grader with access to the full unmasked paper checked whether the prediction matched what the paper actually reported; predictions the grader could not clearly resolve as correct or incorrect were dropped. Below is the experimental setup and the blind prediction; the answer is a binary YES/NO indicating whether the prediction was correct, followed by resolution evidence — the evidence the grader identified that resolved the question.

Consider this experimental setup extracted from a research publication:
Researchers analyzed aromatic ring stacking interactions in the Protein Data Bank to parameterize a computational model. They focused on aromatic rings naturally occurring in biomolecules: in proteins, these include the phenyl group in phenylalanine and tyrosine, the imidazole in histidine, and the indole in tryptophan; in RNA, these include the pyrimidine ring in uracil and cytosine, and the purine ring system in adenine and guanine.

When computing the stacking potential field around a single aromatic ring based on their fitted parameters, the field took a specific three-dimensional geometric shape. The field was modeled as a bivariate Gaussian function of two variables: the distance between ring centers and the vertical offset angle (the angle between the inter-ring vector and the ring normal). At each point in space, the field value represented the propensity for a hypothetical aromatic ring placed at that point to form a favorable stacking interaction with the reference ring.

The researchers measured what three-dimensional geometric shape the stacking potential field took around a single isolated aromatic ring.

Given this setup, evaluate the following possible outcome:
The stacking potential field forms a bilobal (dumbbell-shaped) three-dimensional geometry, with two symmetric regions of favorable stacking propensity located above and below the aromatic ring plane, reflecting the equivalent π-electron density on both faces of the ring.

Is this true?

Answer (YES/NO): NO